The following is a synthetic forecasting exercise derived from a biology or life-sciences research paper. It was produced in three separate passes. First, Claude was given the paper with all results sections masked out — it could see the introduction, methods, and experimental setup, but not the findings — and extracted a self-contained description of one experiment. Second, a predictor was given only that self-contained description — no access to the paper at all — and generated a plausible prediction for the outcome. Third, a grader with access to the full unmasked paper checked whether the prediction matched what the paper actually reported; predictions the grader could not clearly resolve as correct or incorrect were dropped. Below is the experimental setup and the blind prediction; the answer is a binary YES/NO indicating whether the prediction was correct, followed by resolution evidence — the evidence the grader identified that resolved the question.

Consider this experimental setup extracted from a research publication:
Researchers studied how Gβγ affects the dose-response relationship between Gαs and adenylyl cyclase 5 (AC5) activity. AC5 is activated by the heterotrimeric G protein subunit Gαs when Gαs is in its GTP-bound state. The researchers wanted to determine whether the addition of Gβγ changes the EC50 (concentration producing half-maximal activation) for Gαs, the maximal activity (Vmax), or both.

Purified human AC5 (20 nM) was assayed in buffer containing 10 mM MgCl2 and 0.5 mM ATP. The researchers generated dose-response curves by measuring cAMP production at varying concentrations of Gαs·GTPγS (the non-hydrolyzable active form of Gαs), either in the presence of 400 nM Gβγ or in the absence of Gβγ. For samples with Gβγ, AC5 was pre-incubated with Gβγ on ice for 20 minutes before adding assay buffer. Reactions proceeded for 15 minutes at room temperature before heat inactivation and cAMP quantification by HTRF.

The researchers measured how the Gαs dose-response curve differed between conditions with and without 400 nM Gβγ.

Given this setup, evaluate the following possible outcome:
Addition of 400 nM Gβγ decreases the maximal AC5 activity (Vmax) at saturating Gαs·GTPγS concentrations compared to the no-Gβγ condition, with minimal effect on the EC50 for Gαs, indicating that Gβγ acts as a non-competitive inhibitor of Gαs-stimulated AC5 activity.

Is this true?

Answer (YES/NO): NO